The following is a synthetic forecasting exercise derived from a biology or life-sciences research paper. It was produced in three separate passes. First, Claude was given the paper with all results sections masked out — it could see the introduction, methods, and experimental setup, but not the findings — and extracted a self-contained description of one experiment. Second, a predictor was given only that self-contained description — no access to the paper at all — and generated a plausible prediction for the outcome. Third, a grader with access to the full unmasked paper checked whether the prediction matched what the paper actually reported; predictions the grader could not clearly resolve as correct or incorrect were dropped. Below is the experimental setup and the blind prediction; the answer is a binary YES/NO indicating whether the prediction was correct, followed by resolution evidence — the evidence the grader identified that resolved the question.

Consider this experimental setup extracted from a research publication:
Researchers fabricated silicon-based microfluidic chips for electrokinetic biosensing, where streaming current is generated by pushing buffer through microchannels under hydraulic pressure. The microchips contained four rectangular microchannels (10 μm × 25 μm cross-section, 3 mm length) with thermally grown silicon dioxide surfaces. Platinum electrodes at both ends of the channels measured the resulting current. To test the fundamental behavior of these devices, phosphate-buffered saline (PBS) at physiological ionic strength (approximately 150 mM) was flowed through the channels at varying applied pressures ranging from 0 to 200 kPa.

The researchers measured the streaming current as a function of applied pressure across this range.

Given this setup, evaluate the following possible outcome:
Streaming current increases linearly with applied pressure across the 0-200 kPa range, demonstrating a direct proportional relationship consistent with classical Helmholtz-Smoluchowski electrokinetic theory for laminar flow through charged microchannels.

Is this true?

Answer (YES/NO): YES